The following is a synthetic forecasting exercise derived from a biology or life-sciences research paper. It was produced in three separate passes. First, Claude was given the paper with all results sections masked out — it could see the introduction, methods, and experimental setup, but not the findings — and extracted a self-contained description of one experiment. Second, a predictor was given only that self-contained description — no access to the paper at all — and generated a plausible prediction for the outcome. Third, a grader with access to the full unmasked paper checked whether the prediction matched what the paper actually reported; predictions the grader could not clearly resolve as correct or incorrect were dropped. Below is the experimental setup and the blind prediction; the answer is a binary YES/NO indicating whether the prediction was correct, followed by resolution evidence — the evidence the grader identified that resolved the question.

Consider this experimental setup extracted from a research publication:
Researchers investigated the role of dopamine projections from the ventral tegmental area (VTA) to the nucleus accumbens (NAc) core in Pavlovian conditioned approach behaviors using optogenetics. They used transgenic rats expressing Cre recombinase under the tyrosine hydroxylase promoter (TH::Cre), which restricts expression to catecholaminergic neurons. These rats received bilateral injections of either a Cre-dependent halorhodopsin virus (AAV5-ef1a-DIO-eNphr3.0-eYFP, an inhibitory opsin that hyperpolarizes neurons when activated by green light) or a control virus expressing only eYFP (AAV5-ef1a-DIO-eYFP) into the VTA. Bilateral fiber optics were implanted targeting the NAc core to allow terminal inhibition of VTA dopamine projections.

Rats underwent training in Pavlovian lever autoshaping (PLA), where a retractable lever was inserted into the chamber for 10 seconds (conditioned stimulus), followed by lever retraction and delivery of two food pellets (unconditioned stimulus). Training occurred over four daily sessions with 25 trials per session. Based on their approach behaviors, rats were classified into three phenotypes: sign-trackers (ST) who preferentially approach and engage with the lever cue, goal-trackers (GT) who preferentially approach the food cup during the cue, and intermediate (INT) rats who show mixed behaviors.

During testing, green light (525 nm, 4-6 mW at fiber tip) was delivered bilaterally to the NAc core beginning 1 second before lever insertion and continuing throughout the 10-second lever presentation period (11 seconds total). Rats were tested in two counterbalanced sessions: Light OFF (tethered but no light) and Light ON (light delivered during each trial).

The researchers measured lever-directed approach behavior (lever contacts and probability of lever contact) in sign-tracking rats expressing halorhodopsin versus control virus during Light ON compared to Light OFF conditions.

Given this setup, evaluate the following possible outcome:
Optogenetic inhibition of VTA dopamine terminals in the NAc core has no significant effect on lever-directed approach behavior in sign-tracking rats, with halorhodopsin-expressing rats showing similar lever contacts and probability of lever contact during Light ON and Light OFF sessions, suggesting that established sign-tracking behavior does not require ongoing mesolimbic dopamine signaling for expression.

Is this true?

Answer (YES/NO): NO